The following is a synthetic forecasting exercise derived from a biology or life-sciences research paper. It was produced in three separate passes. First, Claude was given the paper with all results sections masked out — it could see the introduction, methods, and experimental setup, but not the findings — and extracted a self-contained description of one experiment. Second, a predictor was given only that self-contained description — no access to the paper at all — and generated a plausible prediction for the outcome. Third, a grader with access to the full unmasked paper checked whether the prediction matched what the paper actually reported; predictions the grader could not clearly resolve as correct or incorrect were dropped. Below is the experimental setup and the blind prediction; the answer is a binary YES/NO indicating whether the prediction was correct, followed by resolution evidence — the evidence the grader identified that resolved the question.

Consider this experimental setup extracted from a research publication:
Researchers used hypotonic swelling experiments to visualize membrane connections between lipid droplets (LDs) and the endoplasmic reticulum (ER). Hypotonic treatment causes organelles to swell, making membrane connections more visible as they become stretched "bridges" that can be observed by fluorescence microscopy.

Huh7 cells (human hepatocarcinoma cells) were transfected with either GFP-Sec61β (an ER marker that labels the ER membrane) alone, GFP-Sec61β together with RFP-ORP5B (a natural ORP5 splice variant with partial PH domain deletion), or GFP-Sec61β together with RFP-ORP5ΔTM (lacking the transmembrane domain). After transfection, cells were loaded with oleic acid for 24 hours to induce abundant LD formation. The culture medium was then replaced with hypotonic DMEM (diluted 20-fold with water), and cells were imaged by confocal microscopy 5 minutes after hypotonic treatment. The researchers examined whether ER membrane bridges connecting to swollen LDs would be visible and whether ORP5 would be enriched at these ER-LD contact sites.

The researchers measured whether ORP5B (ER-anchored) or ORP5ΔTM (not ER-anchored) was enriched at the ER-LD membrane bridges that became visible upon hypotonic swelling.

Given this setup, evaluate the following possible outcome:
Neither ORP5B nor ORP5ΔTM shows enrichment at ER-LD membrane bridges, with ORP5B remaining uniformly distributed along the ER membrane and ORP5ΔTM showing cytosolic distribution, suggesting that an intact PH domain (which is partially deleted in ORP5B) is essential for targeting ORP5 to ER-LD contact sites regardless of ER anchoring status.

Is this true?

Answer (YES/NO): NO